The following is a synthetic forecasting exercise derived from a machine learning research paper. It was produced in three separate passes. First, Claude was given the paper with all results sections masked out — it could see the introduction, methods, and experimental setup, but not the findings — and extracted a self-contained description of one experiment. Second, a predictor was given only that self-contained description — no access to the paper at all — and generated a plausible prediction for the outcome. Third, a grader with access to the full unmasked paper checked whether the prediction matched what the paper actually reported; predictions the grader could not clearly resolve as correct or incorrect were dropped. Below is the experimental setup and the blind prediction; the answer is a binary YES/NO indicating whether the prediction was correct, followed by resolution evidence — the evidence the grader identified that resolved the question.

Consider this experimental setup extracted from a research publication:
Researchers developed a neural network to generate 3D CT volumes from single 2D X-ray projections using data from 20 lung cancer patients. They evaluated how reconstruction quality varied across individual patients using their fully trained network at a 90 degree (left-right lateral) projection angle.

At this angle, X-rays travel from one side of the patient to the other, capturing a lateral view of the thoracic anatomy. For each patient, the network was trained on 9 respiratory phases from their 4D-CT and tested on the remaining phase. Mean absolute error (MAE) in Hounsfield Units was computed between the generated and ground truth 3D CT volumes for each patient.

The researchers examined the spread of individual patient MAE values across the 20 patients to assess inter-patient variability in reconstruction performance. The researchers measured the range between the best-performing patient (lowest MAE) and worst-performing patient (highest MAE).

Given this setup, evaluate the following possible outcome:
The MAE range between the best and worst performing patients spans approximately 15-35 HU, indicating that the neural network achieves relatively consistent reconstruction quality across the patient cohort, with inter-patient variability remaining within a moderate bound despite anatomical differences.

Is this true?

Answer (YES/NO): NO